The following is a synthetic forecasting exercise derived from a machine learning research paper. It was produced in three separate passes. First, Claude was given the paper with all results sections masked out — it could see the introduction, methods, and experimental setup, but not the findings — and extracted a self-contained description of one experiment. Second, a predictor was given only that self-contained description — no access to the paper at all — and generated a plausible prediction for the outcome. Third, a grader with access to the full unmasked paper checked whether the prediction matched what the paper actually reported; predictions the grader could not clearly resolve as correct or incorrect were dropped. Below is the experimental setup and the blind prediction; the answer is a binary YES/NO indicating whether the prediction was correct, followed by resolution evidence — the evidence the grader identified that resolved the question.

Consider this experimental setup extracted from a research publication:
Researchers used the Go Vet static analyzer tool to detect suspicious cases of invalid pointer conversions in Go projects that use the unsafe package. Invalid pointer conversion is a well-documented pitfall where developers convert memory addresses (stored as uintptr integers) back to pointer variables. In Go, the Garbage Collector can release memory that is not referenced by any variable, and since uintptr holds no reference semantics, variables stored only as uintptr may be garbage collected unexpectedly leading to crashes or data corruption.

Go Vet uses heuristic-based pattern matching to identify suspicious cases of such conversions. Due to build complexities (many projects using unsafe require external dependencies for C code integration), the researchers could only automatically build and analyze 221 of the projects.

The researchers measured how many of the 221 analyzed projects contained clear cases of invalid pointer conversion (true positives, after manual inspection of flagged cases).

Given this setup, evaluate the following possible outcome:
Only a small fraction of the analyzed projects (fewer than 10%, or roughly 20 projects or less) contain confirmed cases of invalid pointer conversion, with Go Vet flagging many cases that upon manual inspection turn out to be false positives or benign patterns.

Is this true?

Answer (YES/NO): NO